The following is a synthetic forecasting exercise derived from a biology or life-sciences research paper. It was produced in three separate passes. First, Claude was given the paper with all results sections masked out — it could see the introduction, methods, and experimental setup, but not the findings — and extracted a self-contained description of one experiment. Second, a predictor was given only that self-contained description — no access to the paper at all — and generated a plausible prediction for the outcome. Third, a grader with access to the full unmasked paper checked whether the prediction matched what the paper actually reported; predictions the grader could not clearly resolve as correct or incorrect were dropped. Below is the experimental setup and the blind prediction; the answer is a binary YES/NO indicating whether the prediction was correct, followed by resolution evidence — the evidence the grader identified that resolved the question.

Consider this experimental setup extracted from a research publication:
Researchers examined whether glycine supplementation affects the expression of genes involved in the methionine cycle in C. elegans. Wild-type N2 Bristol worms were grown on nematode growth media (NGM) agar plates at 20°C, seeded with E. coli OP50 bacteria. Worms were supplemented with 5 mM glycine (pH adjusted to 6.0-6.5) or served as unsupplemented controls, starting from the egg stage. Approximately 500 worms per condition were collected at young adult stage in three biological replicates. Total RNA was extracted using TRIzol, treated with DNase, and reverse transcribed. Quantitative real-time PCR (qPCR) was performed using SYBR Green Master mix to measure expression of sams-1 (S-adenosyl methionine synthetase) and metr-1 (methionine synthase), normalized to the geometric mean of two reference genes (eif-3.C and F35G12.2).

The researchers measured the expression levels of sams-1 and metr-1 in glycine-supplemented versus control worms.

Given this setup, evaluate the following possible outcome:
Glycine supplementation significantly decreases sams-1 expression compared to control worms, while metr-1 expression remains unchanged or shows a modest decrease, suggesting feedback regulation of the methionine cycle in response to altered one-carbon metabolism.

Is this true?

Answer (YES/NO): YES